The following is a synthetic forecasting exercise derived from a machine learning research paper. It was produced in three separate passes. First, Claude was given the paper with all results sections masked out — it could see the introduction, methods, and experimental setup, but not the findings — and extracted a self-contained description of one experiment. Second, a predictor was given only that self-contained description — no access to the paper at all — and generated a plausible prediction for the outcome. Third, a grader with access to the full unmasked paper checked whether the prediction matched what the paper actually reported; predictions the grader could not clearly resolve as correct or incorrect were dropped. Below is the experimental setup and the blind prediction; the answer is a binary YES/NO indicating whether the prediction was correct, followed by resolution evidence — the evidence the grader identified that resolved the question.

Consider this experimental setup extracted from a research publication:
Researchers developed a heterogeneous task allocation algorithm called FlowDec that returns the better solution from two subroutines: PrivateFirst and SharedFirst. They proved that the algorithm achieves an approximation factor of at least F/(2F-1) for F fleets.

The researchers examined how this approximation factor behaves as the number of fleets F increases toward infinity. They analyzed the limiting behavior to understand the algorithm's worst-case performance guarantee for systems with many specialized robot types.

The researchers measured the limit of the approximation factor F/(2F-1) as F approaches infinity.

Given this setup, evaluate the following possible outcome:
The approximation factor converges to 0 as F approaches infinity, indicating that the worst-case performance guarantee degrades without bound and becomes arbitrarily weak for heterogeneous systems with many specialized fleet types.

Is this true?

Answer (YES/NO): NO